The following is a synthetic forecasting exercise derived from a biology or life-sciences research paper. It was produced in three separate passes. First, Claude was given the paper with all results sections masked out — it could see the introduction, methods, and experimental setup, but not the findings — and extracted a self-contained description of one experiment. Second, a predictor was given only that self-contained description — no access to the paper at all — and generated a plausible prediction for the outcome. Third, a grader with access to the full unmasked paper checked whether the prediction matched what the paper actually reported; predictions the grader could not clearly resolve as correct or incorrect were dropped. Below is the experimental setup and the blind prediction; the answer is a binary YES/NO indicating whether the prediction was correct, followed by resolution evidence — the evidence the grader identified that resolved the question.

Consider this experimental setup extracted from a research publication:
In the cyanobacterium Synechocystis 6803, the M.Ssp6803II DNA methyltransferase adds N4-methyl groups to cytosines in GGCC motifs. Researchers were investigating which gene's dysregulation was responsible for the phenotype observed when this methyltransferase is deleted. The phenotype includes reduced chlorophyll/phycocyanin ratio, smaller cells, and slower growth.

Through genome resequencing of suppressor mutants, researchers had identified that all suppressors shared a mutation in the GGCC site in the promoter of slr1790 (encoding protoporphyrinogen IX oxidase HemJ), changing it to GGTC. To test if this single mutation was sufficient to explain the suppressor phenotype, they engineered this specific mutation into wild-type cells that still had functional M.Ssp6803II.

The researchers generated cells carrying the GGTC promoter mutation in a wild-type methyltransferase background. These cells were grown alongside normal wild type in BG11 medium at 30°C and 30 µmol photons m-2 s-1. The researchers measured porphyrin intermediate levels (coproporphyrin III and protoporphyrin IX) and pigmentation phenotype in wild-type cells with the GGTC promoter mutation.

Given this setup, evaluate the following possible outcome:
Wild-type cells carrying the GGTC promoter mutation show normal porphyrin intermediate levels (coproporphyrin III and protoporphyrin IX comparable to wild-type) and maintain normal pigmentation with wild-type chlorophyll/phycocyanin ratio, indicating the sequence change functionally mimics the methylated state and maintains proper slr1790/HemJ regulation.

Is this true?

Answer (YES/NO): YES